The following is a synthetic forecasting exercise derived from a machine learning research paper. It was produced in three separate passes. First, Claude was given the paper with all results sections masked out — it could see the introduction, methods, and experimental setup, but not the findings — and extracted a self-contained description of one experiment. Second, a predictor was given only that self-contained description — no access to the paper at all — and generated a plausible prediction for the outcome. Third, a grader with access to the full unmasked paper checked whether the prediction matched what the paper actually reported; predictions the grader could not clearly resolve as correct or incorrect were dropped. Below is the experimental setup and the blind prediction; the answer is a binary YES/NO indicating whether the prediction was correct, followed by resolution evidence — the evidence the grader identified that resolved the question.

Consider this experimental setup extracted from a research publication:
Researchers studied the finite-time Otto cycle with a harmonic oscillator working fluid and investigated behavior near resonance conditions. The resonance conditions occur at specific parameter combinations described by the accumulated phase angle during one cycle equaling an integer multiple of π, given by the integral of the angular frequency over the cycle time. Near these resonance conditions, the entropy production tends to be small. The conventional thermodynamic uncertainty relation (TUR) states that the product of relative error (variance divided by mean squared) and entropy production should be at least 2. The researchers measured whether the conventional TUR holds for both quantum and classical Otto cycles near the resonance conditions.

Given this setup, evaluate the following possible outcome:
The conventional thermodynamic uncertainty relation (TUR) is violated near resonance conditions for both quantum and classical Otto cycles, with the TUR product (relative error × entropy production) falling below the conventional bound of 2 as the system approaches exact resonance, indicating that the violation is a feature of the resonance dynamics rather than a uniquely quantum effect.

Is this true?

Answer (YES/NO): YES